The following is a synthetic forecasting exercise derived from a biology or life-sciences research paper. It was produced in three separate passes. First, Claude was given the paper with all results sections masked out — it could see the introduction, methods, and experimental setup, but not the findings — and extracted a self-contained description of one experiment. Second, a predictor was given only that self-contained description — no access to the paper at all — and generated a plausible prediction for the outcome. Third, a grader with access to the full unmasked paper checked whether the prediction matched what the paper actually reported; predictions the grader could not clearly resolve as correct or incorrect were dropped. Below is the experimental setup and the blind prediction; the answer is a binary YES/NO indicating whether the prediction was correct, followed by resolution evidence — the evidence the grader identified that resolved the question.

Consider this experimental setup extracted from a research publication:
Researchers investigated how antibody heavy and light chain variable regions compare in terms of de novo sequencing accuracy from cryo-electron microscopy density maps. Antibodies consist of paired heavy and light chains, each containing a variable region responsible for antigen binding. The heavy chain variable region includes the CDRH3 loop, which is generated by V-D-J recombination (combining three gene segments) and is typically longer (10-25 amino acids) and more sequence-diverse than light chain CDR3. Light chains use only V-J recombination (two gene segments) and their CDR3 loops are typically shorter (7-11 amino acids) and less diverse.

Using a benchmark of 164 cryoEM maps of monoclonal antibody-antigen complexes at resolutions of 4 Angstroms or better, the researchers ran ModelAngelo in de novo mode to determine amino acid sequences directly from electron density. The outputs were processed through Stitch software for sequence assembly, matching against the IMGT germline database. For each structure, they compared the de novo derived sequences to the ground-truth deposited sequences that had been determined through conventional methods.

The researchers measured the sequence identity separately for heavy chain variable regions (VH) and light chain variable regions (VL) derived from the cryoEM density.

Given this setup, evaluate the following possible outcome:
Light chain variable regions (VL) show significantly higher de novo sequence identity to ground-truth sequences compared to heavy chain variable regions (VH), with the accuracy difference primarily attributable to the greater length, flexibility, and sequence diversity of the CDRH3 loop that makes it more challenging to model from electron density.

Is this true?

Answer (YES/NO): NO